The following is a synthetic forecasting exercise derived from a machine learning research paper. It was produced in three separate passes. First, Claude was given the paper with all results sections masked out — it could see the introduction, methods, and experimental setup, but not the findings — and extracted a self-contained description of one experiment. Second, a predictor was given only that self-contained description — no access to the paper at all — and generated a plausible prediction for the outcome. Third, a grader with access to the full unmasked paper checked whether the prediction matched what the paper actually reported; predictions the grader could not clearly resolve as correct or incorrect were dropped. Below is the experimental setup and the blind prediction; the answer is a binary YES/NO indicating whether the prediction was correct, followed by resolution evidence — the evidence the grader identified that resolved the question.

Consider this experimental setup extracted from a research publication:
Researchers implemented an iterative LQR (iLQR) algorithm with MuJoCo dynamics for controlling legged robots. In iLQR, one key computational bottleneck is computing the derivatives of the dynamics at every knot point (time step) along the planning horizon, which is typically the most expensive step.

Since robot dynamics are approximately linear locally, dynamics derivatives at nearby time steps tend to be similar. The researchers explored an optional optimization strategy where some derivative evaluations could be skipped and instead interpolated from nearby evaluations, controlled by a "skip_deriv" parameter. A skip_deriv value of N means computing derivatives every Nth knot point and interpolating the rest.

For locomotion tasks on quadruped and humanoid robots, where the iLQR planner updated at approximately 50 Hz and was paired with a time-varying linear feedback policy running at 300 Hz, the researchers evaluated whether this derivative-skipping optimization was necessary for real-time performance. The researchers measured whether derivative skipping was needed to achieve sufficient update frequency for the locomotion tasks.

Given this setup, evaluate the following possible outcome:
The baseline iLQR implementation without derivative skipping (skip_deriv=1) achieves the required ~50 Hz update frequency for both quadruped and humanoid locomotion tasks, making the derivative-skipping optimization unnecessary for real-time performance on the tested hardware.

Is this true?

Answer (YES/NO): YES